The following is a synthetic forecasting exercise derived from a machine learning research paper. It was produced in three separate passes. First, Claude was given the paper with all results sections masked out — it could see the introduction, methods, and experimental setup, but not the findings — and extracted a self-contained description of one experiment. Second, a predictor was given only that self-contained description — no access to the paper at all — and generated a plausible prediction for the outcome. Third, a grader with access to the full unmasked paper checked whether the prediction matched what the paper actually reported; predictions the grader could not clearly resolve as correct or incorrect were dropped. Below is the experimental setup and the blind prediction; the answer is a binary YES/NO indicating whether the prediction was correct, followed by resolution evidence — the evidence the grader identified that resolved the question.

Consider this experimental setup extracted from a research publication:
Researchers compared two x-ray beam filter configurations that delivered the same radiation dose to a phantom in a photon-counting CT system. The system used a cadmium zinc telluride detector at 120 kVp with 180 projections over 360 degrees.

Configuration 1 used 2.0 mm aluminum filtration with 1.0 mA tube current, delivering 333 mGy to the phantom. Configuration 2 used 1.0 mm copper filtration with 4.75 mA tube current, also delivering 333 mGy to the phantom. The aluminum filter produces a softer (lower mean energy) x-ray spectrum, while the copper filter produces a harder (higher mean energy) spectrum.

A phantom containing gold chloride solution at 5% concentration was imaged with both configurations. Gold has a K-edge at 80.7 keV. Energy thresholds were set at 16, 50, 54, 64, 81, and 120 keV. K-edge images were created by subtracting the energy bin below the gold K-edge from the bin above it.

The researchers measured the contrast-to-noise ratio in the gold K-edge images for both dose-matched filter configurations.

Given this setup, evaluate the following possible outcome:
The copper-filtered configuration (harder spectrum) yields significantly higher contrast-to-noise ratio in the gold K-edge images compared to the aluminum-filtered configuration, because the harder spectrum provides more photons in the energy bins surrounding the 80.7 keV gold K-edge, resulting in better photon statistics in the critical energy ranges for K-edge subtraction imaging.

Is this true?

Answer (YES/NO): YES